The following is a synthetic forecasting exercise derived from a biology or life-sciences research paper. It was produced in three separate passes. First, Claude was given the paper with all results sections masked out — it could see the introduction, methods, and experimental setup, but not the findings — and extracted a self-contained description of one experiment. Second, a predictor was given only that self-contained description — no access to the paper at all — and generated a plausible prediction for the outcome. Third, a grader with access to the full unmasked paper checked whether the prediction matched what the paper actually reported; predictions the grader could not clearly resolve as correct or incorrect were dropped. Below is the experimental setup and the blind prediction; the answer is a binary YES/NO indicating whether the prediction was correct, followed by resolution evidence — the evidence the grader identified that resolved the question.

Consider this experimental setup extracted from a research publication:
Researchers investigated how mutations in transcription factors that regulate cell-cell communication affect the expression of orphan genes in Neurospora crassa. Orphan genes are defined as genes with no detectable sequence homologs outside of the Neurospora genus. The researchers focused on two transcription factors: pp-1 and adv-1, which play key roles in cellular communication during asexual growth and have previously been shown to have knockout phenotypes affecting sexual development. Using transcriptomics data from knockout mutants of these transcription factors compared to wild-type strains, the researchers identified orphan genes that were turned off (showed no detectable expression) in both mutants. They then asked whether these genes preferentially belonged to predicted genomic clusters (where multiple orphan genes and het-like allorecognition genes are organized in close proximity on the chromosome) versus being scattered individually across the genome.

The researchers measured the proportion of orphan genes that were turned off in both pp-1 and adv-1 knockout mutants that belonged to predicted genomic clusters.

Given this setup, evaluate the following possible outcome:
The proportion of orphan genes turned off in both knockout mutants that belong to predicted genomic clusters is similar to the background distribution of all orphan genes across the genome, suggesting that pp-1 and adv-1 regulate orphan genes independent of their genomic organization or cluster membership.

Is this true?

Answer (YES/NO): NO